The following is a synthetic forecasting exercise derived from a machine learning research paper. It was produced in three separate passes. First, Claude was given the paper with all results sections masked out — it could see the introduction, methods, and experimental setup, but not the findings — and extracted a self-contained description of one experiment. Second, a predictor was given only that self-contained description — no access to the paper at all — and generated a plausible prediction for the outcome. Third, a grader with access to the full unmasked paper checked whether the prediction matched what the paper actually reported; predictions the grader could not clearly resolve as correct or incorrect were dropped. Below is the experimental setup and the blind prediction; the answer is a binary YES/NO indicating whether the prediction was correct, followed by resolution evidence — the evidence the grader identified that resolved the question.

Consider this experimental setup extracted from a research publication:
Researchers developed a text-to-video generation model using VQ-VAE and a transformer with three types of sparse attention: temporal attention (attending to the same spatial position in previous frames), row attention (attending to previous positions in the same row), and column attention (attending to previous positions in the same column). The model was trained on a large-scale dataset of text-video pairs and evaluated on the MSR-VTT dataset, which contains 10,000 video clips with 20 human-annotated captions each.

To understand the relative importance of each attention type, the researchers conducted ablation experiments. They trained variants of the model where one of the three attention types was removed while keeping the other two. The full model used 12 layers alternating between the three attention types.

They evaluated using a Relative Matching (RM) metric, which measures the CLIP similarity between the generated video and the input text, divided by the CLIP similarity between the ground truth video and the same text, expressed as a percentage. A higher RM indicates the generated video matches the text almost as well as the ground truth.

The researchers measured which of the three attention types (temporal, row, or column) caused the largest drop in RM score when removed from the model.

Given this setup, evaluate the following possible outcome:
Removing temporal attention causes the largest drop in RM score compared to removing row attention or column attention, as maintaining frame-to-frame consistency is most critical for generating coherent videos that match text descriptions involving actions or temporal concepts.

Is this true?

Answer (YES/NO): NO